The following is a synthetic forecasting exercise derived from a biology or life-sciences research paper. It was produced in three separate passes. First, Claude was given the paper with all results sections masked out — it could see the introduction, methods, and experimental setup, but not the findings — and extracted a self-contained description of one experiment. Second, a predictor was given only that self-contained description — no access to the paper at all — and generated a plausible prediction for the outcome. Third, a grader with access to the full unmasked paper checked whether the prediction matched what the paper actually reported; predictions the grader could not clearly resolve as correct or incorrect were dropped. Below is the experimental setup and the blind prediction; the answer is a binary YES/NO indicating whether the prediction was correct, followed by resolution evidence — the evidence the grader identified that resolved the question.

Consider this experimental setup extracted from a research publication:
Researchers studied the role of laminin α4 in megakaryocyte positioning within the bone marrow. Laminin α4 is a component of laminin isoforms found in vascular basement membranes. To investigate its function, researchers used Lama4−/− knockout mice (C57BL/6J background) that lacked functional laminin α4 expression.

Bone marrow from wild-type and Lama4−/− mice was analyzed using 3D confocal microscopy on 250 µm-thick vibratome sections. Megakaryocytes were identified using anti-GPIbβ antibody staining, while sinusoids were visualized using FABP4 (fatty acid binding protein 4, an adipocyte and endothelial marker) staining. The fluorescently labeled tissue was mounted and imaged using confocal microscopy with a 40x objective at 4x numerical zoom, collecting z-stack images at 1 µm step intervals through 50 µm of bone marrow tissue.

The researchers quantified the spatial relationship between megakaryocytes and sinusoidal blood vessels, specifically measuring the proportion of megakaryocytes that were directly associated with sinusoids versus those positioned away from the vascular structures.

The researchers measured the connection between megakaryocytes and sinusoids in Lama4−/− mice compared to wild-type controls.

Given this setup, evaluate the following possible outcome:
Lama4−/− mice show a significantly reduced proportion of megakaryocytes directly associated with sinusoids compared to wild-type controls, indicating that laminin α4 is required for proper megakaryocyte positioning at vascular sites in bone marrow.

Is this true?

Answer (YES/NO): YES